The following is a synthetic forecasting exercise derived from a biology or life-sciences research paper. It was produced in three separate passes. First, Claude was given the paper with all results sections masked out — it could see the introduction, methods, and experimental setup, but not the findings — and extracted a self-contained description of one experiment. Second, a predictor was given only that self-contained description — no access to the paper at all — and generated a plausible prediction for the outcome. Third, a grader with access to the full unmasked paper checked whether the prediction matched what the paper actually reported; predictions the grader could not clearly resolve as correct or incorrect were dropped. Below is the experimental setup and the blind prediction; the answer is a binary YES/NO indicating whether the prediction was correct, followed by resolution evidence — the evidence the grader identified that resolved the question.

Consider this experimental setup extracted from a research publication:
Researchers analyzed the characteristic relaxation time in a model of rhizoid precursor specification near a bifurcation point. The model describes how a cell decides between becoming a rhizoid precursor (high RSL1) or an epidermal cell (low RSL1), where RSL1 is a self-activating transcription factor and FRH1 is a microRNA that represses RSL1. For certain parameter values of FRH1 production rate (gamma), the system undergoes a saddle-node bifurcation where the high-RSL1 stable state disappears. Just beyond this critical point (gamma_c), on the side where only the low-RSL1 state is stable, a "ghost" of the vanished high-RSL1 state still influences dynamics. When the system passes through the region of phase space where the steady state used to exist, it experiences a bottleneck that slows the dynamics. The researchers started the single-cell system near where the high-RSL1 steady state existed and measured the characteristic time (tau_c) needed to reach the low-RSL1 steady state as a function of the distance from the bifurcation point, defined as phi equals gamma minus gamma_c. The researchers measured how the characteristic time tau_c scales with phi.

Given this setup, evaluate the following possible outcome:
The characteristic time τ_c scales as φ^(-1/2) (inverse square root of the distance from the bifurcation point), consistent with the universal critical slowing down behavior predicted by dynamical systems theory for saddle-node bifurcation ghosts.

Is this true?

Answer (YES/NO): YES